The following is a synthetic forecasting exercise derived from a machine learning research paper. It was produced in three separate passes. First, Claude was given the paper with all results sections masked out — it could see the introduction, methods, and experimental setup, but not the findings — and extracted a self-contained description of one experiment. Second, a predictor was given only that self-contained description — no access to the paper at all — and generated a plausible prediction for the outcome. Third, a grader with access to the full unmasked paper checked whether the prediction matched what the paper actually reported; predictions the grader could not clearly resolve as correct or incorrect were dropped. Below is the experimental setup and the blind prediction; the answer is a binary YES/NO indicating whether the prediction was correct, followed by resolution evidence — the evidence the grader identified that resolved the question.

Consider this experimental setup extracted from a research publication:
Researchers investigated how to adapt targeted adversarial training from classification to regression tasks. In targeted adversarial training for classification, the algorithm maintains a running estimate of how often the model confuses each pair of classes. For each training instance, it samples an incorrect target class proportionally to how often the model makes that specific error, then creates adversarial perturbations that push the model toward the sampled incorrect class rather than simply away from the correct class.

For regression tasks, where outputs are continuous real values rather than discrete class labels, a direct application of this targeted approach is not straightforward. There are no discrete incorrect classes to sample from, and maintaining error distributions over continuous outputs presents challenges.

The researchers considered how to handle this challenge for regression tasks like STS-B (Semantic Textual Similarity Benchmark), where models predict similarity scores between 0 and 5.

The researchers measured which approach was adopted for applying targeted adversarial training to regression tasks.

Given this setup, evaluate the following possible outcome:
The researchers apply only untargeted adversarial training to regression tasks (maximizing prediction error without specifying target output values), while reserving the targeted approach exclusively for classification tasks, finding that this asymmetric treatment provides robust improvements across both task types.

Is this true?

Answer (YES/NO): NO